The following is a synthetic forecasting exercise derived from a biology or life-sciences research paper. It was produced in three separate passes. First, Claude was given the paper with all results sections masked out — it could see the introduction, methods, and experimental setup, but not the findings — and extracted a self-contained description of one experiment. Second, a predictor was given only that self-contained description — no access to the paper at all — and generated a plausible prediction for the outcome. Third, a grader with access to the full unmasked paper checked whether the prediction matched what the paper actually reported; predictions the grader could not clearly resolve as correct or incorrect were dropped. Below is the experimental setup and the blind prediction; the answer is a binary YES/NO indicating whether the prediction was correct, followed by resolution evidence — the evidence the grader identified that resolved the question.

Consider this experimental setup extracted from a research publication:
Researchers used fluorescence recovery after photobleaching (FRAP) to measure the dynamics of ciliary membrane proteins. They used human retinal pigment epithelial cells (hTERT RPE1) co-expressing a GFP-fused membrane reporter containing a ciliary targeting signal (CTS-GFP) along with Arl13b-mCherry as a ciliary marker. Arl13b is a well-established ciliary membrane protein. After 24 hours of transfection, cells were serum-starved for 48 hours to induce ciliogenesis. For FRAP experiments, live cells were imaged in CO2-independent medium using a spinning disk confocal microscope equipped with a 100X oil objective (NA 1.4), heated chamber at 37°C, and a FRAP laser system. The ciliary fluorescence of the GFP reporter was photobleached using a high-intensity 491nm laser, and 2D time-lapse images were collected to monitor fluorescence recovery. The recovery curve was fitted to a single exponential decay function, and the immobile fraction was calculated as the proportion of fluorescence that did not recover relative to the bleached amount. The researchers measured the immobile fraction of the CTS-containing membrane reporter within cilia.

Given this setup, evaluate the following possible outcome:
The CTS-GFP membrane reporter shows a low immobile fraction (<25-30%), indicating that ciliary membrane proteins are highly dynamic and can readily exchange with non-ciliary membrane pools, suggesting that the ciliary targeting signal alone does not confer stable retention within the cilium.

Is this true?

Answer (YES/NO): NO